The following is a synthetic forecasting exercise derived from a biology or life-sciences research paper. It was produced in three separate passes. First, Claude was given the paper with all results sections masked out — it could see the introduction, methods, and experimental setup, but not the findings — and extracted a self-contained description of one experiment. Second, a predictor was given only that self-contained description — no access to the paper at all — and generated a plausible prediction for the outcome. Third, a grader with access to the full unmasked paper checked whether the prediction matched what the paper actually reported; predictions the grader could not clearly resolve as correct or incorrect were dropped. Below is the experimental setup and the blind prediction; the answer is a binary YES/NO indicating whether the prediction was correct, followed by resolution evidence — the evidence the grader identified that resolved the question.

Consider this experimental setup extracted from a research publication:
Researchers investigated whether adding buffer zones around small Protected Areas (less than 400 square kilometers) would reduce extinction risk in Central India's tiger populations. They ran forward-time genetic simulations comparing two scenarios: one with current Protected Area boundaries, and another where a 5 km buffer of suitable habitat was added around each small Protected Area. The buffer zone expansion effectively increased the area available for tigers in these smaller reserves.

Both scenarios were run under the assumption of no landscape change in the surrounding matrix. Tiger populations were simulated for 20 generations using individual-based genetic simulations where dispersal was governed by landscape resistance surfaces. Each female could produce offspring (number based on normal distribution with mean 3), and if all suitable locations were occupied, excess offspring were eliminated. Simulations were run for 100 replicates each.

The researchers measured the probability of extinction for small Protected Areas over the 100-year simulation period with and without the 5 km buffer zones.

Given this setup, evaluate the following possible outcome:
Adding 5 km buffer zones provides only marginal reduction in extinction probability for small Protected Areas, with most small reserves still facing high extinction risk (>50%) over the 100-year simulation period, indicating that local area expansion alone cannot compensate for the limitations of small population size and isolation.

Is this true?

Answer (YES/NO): NO